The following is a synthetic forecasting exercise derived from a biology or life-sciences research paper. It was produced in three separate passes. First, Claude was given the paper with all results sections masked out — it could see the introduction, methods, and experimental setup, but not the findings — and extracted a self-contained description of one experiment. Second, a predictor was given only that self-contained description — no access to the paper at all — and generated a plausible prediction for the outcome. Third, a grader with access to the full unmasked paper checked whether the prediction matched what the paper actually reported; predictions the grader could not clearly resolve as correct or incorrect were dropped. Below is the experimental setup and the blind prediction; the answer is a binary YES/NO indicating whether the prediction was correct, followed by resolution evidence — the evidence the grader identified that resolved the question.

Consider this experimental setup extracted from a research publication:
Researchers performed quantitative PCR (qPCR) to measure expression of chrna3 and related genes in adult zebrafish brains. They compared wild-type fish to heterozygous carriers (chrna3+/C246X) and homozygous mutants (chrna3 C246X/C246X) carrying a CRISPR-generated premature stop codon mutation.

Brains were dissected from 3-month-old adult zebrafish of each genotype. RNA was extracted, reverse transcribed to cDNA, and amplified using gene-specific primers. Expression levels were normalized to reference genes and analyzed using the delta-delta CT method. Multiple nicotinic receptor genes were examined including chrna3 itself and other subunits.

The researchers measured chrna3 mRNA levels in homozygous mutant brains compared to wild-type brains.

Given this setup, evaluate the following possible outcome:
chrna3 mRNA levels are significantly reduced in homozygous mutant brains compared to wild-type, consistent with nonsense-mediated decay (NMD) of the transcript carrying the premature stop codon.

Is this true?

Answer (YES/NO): YES